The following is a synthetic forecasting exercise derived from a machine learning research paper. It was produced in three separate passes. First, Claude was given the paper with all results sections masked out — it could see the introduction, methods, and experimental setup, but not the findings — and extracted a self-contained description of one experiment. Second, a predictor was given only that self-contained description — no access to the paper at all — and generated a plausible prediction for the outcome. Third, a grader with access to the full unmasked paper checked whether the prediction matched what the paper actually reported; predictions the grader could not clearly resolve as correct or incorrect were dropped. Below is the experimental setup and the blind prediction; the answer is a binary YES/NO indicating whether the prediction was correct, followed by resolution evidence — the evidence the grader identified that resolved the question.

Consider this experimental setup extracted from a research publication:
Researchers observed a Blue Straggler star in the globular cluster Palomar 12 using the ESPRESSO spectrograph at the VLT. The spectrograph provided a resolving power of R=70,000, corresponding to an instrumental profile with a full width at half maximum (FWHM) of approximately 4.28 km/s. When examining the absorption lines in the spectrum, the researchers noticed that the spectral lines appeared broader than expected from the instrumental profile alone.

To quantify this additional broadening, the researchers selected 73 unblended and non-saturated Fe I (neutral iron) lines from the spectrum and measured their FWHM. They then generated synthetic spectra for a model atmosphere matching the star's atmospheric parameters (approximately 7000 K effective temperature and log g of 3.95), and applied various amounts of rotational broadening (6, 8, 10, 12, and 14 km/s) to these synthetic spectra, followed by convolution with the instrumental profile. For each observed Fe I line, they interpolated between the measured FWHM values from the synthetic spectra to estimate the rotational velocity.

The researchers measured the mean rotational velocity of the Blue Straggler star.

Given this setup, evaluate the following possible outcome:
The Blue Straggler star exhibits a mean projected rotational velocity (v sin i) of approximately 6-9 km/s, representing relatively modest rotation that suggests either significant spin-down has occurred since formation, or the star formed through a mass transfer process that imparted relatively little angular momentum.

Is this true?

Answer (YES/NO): YES